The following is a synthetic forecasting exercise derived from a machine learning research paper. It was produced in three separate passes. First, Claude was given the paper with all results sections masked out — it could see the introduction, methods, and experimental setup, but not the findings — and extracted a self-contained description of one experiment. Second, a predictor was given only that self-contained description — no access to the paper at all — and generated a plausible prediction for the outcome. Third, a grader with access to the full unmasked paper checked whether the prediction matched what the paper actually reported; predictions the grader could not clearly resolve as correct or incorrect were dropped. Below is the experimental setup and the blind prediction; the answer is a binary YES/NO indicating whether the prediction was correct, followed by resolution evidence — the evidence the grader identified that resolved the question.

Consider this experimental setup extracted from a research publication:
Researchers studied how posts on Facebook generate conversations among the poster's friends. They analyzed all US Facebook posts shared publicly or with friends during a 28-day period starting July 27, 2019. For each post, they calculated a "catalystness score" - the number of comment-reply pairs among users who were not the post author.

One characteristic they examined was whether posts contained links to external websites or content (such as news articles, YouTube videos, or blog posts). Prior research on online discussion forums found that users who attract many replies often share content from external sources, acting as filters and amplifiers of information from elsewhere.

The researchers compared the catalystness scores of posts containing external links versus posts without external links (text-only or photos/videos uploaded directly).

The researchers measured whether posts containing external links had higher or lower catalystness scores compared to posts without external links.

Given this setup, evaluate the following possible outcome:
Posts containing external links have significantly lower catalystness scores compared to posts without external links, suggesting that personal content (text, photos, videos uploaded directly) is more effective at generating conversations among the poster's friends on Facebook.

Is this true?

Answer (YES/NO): NO